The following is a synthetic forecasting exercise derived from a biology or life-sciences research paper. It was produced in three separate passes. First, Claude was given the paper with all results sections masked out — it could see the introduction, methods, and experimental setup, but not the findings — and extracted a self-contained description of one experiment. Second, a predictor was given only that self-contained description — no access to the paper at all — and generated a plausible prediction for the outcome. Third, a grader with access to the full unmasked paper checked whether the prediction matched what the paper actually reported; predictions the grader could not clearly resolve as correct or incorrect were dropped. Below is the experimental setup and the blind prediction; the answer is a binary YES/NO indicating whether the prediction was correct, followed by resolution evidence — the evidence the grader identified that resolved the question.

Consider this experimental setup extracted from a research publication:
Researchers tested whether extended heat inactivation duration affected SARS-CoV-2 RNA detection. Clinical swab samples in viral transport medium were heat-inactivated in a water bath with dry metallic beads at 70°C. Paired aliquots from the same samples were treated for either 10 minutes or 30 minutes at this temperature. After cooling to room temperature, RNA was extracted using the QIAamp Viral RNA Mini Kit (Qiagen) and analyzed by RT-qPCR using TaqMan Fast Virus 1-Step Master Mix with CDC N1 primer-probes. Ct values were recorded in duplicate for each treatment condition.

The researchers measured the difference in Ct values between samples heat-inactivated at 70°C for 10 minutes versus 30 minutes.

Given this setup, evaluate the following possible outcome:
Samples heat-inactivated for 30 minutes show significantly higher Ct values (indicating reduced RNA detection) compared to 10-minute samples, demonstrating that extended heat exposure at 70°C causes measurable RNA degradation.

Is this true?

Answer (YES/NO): NO